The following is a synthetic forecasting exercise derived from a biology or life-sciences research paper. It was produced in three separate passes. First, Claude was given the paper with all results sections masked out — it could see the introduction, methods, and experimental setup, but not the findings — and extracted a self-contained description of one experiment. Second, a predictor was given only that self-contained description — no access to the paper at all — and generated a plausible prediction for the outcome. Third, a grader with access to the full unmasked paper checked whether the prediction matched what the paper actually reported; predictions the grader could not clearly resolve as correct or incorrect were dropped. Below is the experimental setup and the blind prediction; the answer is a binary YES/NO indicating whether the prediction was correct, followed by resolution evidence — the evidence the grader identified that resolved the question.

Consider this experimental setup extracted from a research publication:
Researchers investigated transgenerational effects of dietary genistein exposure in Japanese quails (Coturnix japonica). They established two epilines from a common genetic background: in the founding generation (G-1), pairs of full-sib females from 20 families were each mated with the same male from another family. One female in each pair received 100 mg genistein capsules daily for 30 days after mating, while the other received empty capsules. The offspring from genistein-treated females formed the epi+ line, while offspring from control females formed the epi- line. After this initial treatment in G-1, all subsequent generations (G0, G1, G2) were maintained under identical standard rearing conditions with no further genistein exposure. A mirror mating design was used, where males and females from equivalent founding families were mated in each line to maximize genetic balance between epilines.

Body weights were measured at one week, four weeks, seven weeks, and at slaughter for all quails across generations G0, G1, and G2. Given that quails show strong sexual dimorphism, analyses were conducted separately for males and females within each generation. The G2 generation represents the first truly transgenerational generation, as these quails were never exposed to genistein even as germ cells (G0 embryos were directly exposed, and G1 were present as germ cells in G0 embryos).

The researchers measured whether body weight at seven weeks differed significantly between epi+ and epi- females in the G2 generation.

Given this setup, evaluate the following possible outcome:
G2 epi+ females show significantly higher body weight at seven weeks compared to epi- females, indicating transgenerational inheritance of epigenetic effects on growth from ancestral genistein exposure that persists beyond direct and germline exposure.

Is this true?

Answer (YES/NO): YES